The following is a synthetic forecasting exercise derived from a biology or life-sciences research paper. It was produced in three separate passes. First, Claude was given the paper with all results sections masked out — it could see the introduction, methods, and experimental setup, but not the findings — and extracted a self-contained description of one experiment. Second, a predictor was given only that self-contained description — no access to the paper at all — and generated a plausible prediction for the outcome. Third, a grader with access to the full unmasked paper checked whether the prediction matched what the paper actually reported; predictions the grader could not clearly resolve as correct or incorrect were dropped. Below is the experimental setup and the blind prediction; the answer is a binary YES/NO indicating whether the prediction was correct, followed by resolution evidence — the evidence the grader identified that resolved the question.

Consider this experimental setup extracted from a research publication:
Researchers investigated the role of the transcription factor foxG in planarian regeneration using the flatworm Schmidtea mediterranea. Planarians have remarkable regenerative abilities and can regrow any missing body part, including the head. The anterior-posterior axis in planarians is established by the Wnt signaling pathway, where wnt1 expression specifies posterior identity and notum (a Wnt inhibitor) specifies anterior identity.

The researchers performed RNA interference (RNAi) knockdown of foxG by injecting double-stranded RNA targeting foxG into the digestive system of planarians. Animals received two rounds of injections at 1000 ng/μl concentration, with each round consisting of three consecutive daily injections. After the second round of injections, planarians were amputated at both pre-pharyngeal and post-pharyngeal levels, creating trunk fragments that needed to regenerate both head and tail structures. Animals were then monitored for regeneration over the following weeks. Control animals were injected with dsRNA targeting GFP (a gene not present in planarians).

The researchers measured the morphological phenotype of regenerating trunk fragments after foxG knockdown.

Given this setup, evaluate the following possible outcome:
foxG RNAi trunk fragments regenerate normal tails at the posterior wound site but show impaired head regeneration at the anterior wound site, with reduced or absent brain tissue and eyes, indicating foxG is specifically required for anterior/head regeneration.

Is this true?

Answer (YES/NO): NO